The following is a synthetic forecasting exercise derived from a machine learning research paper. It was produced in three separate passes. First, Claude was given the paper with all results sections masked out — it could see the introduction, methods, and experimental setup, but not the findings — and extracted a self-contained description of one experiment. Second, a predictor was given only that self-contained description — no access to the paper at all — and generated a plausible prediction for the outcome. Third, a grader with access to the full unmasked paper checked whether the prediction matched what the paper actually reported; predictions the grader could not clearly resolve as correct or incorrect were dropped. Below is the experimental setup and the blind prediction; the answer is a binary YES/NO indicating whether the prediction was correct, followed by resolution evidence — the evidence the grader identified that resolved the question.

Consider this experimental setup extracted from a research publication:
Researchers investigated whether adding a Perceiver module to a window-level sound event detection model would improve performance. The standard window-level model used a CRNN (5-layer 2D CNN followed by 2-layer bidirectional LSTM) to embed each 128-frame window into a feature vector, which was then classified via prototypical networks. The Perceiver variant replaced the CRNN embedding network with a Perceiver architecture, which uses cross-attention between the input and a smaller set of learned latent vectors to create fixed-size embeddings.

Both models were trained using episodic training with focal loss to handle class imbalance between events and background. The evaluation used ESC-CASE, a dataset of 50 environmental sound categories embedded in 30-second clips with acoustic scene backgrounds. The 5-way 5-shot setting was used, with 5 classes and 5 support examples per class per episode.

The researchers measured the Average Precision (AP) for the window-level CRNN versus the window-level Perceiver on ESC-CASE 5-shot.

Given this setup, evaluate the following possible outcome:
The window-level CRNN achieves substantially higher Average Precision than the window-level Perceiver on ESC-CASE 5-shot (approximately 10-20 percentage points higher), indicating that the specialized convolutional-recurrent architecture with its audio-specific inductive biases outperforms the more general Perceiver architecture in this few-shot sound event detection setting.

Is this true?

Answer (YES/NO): NO